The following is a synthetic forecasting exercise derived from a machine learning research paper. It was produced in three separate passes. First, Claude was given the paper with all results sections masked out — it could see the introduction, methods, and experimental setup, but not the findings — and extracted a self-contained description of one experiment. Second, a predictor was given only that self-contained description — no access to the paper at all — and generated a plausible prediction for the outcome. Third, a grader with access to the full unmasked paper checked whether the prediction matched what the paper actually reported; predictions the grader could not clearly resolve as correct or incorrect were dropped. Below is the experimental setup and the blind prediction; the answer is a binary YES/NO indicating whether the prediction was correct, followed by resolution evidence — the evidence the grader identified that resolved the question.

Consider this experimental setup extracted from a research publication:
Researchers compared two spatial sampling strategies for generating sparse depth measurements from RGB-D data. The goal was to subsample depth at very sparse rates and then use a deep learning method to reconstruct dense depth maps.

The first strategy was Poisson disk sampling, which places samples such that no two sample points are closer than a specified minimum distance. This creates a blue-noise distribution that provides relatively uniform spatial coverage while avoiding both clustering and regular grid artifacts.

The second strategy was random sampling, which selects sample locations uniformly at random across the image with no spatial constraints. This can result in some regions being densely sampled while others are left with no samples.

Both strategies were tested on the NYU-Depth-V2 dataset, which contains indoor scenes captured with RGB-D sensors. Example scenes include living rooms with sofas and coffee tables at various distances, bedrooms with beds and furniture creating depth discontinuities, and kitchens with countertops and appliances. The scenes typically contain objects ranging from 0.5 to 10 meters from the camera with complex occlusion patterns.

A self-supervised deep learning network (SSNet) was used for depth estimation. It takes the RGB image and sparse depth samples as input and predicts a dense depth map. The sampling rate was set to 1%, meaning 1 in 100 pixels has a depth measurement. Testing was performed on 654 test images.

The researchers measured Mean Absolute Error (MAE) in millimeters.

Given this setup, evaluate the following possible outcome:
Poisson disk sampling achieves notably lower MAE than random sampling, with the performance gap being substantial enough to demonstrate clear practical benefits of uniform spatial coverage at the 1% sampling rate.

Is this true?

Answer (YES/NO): NO